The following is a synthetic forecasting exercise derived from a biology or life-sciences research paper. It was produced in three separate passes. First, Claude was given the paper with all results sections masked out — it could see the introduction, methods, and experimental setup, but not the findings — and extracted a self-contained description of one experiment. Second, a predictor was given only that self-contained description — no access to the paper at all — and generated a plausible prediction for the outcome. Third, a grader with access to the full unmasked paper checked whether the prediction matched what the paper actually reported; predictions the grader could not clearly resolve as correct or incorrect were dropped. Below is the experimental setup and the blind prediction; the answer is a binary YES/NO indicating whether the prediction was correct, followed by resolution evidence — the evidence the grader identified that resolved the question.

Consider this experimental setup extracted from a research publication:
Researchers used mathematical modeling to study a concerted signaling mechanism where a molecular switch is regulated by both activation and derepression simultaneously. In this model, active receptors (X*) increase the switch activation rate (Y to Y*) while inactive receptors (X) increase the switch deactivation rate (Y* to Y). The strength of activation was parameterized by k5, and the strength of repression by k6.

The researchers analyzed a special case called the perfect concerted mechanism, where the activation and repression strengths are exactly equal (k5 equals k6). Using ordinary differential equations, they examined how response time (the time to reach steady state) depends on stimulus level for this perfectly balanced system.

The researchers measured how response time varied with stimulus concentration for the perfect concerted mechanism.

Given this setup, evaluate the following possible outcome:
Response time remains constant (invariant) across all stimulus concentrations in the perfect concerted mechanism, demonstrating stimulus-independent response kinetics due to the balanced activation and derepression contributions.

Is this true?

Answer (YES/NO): YES